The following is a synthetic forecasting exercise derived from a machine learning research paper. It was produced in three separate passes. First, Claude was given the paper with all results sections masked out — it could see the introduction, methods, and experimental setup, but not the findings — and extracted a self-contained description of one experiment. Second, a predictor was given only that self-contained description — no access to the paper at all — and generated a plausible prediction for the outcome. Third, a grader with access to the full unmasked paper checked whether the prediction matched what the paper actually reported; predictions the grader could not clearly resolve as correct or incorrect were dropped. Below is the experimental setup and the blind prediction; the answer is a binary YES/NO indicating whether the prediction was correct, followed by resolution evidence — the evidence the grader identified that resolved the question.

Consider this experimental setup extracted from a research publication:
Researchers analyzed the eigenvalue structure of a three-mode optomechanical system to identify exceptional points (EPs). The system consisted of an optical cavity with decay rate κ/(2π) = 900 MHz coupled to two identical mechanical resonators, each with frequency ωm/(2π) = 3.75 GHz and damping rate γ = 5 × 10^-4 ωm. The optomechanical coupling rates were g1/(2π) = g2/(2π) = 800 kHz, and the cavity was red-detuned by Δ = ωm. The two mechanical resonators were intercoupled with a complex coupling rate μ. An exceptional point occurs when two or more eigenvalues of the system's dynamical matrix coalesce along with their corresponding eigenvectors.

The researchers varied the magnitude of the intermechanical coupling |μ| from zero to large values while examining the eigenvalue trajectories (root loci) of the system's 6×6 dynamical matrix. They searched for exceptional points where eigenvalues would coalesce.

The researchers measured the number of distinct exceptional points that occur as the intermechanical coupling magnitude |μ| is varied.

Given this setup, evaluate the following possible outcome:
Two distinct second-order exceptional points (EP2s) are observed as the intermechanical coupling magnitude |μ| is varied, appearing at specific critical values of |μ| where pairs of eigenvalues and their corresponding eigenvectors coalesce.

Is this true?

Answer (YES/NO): YES